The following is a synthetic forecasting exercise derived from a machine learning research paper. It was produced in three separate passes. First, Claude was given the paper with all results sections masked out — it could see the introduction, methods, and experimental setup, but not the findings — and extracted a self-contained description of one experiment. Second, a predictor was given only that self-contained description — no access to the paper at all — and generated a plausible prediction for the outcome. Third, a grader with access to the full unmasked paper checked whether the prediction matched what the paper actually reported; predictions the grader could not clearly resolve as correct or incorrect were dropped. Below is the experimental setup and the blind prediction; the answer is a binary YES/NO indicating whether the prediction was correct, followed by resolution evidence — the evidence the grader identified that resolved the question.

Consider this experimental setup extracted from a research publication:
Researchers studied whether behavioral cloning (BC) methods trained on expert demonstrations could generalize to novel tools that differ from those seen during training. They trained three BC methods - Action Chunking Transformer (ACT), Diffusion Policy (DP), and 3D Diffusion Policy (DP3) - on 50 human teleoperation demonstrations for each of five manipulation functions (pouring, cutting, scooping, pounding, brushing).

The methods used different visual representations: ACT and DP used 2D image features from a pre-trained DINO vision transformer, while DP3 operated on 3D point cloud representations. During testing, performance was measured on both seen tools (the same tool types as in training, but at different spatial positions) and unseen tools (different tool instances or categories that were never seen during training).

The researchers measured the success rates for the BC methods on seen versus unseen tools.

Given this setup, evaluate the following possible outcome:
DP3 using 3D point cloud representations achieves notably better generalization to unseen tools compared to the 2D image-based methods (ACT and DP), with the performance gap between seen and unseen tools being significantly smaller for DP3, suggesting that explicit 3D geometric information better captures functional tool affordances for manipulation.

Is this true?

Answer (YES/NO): NO